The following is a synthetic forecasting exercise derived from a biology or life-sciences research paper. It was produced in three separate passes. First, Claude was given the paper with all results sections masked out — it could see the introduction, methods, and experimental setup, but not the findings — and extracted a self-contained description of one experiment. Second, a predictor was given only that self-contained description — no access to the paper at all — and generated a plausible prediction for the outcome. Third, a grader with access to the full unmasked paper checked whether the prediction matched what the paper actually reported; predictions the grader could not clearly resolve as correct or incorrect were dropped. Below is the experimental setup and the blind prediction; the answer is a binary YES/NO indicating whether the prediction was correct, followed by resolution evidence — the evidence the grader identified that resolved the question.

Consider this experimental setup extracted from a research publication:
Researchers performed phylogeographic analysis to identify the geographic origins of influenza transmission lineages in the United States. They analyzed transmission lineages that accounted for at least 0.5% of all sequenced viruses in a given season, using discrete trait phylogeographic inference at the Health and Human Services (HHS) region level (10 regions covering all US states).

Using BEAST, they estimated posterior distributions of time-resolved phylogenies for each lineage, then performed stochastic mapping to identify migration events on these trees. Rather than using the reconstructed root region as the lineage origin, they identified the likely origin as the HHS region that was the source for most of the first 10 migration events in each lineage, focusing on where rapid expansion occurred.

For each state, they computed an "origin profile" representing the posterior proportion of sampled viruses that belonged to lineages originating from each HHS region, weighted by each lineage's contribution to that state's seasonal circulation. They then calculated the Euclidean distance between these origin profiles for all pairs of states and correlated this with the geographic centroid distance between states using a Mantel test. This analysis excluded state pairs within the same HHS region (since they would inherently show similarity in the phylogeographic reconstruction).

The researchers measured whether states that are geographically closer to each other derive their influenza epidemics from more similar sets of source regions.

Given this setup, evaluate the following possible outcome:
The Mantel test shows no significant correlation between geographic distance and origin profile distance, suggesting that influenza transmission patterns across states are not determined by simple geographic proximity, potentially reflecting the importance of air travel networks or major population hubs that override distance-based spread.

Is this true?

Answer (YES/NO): NO